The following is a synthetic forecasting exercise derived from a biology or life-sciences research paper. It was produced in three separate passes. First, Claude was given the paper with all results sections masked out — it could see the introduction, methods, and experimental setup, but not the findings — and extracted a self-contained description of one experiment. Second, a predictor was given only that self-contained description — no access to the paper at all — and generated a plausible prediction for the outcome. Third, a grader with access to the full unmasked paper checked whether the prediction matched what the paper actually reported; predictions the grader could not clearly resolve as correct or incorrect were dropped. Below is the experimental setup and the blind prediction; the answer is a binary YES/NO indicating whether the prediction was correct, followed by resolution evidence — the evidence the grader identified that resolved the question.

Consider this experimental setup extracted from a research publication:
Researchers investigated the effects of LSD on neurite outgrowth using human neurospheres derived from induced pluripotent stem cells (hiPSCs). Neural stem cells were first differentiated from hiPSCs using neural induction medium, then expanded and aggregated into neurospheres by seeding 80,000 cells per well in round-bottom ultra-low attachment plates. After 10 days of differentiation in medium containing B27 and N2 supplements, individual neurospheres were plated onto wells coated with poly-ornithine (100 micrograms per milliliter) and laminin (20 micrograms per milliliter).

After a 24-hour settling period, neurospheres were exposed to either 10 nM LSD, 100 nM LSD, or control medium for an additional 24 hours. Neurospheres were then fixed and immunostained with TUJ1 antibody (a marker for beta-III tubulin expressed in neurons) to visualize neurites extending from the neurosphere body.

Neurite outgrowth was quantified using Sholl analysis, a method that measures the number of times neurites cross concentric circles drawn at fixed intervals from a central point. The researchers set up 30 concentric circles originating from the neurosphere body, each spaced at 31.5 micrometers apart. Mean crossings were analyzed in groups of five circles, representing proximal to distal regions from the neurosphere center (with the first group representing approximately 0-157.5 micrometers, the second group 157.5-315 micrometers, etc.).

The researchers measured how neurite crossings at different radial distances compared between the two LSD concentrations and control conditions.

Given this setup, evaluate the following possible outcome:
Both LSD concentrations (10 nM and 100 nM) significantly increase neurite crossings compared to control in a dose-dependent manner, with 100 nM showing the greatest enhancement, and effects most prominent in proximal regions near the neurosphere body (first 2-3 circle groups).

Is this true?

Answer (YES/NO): NO